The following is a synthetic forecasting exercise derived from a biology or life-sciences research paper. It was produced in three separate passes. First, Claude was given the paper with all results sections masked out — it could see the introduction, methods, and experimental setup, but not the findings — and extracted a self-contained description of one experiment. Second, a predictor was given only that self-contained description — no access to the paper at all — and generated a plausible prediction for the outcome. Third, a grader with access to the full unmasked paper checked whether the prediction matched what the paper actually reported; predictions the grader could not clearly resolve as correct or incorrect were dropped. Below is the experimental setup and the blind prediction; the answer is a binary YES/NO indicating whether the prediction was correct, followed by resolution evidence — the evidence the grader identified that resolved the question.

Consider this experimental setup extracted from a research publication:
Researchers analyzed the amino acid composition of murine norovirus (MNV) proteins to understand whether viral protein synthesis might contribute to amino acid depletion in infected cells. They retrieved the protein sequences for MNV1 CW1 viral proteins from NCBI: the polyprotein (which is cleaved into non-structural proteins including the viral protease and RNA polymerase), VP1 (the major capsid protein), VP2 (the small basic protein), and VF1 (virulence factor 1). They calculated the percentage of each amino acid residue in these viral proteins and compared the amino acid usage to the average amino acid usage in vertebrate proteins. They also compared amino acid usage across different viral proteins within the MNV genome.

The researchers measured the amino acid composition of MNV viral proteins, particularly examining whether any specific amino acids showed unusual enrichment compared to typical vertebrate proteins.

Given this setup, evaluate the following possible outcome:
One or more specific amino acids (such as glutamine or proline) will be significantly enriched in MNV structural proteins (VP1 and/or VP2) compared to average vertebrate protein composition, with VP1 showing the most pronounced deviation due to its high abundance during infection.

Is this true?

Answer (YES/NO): NO